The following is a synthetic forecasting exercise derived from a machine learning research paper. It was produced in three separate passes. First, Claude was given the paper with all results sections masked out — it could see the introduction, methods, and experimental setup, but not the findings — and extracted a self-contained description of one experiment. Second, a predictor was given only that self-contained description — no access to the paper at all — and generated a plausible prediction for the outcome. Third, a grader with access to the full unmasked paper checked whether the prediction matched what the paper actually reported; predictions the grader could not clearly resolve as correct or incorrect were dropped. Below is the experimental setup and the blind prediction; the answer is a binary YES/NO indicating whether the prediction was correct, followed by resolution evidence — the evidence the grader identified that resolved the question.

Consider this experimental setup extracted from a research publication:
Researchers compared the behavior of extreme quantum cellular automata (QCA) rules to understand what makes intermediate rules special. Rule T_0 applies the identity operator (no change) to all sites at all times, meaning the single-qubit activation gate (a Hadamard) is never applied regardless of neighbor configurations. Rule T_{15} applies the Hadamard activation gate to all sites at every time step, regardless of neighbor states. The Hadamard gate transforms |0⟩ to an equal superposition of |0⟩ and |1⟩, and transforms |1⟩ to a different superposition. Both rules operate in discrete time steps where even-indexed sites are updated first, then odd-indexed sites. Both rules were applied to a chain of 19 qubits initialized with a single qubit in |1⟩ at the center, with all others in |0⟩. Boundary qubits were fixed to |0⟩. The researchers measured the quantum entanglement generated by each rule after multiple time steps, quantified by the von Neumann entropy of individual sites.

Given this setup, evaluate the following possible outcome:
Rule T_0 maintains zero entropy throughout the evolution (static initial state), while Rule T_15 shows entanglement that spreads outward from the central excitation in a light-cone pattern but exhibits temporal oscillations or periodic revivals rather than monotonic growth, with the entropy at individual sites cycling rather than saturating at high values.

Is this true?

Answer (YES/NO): NO